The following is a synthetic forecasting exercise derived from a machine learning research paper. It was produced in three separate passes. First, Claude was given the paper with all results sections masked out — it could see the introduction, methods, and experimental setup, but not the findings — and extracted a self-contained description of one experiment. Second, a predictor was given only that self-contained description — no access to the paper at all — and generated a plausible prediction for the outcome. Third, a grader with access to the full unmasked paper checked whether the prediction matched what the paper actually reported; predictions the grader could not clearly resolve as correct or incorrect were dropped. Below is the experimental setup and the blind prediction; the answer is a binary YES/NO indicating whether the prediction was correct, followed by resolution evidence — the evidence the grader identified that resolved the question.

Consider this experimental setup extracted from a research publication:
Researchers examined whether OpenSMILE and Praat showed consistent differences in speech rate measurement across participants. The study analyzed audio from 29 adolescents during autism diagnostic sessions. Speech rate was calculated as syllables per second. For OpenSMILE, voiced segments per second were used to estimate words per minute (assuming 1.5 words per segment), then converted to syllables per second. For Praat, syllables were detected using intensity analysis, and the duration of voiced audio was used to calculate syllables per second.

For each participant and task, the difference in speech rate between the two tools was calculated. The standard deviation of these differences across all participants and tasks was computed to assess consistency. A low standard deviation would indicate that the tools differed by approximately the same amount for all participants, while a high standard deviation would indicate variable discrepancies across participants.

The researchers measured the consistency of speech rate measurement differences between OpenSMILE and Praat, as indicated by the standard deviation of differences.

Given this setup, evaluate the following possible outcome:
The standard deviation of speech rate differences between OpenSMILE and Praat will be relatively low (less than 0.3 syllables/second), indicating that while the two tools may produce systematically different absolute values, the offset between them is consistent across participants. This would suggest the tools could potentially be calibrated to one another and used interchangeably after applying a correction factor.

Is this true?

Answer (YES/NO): NO